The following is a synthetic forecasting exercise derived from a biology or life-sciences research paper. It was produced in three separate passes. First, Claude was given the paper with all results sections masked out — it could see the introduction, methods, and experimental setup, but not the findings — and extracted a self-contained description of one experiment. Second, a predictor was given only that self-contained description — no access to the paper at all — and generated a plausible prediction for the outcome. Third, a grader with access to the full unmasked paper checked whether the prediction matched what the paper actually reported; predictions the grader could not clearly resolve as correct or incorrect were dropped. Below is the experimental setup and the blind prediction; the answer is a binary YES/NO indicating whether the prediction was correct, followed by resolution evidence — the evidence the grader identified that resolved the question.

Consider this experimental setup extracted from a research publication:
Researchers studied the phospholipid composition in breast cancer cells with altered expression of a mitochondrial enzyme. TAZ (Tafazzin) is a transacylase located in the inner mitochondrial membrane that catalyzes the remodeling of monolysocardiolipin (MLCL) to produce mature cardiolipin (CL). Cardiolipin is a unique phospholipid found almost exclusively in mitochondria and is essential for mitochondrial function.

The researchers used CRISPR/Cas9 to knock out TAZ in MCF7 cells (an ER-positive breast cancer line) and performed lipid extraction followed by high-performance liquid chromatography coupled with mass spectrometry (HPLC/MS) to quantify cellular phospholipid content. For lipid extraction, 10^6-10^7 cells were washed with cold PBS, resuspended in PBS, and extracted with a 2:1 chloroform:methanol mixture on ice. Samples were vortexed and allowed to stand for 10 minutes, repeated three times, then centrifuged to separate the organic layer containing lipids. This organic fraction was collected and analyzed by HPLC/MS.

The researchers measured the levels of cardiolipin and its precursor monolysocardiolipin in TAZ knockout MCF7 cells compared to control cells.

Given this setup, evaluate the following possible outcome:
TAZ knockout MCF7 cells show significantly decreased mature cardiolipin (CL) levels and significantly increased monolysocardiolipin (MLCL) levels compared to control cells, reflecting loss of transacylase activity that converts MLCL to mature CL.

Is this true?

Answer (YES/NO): YES